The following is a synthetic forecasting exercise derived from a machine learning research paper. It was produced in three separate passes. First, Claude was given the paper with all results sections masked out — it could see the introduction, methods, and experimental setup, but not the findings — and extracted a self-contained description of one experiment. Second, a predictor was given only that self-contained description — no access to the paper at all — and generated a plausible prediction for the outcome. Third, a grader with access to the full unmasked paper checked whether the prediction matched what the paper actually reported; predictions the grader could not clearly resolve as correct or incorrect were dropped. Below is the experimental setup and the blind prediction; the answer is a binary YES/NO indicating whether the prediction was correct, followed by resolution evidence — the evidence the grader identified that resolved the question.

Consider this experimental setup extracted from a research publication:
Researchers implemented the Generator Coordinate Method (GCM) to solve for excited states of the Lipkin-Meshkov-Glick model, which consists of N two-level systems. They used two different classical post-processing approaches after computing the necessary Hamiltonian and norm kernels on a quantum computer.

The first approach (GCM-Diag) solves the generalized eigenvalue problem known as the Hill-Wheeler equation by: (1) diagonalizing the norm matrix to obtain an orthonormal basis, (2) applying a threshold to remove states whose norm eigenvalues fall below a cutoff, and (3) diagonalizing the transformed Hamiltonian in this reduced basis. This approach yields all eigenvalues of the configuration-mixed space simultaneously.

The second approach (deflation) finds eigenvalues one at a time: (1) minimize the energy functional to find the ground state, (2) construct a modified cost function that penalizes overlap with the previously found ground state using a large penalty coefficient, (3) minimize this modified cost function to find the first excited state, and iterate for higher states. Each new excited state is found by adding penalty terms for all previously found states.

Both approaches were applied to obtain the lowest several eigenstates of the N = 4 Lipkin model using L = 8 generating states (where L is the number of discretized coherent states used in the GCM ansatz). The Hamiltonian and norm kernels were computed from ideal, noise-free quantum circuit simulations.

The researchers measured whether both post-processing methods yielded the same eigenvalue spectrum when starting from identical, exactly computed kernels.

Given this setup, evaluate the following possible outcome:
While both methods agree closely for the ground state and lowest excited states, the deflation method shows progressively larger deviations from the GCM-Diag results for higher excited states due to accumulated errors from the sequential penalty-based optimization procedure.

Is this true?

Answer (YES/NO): NO